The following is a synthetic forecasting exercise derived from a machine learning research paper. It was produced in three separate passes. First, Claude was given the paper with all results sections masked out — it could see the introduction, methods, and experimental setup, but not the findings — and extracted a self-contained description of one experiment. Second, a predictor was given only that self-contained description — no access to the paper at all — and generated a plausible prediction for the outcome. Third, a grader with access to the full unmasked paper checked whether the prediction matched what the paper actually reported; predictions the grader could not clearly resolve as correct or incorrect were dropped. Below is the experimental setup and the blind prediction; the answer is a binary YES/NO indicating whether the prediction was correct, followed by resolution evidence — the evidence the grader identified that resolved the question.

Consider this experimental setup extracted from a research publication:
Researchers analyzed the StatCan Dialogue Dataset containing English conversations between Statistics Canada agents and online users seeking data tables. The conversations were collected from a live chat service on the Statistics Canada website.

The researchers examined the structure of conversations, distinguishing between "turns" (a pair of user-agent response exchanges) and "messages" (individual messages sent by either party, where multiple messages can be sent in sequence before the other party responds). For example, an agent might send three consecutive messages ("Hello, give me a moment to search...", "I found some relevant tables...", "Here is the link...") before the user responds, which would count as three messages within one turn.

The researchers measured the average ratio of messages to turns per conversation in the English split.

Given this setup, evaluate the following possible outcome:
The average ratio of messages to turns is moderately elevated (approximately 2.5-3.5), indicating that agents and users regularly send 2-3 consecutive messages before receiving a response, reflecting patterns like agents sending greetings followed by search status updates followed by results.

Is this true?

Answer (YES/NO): YES